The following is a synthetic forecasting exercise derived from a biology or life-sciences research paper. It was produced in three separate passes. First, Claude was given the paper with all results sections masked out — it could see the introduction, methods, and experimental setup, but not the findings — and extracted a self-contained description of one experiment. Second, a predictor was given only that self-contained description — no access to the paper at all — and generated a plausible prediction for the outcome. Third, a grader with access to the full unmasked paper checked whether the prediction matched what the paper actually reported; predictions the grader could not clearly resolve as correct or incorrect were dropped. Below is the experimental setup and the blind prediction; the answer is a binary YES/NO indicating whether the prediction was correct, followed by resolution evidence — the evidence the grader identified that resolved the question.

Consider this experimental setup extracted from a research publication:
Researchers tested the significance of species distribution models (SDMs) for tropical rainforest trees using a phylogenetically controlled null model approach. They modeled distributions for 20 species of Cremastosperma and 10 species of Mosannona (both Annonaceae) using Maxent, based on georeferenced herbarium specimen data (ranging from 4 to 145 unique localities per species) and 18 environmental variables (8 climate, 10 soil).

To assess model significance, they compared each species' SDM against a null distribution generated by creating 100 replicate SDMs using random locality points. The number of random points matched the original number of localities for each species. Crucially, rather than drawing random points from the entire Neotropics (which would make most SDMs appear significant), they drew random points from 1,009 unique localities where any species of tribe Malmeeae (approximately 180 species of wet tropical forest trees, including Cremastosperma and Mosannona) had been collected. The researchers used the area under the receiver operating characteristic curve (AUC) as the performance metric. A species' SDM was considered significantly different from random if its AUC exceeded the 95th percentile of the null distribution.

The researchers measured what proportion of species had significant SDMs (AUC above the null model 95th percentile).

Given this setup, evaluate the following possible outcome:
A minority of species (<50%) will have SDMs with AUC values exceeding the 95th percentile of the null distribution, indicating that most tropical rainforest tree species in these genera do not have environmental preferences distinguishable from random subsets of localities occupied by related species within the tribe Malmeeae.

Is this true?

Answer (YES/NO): NO